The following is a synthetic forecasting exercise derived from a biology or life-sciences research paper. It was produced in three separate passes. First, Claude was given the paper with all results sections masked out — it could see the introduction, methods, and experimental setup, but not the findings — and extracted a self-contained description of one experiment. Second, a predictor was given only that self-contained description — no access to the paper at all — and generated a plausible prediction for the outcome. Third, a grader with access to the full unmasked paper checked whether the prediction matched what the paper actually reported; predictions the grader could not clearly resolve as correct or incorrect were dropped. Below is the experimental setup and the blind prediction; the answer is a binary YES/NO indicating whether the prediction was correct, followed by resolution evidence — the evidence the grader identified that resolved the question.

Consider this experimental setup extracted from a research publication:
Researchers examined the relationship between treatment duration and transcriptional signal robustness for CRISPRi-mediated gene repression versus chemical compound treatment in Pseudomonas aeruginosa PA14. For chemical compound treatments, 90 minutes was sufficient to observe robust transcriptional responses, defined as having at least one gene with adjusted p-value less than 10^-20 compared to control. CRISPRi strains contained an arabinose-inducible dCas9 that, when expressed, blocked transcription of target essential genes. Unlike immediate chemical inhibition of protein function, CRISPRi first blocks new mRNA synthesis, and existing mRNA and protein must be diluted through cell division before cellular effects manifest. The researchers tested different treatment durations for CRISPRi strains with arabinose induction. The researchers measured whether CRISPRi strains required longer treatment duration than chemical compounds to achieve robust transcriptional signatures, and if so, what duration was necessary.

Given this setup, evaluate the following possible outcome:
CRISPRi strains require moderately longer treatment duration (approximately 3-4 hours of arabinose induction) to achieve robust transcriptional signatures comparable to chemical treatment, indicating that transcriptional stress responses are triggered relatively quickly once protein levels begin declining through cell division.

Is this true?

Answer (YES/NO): NO